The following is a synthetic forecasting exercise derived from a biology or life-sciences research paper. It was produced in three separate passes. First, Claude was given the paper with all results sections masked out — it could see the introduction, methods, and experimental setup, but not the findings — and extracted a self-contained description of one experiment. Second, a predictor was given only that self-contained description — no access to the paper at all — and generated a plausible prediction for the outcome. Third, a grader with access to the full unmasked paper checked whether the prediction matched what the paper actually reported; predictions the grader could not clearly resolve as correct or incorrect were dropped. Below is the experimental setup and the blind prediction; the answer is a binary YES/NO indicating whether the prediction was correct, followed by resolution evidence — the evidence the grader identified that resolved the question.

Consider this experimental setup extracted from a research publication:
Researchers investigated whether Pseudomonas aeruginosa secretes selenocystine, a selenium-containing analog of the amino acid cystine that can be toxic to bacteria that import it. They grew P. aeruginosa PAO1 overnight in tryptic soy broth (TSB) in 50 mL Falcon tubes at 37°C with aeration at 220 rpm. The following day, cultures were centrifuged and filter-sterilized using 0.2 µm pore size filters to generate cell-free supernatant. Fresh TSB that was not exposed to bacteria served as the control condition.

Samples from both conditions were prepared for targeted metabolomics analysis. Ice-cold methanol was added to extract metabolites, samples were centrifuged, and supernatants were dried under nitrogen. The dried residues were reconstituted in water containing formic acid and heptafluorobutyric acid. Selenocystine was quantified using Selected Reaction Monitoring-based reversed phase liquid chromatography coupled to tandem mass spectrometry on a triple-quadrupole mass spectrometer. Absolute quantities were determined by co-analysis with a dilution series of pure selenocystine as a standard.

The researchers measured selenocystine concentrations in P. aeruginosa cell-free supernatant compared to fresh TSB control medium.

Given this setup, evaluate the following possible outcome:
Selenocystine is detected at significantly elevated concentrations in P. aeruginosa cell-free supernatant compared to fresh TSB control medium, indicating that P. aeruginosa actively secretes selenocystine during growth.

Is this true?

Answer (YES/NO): YES